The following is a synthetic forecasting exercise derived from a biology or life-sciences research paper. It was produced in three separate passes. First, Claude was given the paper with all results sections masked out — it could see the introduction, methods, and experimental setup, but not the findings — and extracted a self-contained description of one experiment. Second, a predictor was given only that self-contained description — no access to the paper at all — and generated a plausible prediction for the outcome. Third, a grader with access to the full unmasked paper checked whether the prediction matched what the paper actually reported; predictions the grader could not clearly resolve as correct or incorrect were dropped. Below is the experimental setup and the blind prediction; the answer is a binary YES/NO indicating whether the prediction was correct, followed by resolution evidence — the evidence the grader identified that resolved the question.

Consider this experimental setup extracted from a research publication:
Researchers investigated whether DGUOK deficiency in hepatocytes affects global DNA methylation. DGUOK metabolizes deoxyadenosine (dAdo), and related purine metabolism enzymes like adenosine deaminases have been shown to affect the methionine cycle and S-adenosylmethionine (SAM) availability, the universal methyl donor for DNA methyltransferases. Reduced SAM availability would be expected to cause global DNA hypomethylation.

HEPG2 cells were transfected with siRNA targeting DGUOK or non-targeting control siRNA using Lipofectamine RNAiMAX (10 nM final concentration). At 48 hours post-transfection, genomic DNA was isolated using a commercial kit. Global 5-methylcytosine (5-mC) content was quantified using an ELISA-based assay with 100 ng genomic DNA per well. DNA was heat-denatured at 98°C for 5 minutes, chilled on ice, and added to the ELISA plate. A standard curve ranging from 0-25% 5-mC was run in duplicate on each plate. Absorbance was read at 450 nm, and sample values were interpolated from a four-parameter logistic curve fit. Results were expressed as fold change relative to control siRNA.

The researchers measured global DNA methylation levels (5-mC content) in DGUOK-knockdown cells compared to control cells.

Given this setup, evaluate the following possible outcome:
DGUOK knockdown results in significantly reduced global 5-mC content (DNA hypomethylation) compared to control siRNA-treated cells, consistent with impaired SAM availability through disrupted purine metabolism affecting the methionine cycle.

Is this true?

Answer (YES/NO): YES